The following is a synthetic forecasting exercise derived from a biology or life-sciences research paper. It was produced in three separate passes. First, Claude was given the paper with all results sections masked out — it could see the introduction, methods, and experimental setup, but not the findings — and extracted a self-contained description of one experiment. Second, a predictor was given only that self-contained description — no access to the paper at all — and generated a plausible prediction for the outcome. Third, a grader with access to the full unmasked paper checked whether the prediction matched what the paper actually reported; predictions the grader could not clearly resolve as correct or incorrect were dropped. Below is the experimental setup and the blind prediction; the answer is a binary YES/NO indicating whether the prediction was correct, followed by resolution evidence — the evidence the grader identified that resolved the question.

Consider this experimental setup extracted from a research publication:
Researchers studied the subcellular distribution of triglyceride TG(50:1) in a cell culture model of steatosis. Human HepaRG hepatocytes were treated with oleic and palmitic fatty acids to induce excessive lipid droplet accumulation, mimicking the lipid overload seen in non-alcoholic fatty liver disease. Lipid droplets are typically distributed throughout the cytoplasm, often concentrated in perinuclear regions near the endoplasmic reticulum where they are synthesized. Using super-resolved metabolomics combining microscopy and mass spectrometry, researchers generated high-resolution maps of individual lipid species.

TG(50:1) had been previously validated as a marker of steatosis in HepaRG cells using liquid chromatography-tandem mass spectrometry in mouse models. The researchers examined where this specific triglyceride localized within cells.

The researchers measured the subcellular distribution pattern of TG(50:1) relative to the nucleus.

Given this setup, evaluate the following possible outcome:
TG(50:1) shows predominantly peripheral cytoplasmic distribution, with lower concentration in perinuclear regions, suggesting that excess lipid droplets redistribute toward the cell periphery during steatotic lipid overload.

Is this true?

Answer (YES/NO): NO